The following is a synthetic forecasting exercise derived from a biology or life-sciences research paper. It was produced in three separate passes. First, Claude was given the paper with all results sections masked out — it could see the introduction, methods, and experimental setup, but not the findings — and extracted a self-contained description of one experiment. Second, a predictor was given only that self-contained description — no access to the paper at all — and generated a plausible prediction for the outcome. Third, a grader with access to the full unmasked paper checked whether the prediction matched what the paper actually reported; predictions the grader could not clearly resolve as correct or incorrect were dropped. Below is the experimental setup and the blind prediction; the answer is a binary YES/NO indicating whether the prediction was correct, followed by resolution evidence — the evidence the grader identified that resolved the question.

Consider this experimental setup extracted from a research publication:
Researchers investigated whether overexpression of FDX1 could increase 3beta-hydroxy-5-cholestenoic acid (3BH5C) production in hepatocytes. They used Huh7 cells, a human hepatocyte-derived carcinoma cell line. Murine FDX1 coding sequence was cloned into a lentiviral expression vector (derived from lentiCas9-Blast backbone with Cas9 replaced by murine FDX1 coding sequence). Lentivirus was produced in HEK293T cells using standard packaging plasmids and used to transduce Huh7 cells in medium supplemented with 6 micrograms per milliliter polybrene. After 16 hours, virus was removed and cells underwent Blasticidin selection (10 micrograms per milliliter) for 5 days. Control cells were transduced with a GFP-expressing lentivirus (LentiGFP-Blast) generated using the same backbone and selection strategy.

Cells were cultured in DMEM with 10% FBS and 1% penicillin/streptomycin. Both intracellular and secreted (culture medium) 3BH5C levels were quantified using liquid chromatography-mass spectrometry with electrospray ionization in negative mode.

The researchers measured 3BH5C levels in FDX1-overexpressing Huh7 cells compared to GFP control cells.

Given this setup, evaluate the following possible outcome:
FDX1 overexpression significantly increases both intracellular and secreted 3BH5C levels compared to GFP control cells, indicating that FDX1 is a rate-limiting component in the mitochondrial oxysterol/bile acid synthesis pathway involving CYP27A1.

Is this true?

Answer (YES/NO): NO